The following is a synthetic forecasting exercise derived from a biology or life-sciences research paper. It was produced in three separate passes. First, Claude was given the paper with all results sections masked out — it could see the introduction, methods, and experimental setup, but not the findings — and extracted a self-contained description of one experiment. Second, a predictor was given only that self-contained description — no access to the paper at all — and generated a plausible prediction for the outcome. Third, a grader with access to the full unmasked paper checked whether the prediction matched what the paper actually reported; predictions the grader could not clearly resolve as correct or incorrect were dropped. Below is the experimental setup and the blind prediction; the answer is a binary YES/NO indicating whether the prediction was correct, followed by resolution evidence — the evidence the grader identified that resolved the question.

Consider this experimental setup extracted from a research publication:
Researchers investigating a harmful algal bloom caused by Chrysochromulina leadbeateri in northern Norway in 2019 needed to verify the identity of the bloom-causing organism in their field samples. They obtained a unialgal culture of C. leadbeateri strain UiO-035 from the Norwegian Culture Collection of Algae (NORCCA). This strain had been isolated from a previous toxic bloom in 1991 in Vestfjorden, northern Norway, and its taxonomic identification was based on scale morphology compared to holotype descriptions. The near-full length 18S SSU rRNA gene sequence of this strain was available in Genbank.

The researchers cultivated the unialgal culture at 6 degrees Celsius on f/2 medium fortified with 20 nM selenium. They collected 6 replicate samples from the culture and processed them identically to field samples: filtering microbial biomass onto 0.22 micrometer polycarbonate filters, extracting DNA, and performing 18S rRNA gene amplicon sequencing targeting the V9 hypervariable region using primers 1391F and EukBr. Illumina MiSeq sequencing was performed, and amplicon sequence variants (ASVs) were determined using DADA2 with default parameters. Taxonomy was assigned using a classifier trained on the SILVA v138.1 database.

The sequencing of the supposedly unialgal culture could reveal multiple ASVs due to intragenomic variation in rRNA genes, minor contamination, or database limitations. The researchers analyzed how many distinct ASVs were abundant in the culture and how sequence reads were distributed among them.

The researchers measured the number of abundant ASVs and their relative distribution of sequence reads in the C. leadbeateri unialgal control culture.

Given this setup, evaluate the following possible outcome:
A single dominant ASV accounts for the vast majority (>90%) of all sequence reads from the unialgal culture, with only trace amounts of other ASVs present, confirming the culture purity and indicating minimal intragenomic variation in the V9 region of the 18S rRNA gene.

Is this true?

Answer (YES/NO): NO